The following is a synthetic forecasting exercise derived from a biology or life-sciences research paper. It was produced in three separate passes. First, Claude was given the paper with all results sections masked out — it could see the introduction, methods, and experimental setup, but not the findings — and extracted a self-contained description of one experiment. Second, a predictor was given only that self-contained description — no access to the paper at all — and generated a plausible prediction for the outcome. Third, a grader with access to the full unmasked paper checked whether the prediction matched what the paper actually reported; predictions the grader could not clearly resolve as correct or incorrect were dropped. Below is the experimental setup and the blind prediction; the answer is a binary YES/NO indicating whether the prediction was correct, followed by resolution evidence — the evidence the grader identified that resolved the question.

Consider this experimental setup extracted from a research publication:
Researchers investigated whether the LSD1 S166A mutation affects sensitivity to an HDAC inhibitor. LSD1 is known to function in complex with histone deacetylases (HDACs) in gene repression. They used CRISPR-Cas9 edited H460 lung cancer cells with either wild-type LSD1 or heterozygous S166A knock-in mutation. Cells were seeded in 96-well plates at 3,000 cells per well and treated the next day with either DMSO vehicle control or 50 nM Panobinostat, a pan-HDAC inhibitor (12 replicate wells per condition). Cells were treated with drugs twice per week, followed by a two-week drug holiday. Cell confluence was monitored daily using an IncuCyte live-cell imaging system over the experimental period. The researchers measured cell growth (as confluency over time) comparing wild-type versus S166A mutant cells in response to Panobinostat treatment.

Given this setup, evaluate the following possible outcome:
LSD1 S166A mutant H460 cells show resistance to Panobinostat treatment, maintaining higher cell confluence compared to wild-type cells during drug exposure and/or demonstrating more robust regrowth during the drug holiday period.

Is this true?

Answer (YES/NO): NO